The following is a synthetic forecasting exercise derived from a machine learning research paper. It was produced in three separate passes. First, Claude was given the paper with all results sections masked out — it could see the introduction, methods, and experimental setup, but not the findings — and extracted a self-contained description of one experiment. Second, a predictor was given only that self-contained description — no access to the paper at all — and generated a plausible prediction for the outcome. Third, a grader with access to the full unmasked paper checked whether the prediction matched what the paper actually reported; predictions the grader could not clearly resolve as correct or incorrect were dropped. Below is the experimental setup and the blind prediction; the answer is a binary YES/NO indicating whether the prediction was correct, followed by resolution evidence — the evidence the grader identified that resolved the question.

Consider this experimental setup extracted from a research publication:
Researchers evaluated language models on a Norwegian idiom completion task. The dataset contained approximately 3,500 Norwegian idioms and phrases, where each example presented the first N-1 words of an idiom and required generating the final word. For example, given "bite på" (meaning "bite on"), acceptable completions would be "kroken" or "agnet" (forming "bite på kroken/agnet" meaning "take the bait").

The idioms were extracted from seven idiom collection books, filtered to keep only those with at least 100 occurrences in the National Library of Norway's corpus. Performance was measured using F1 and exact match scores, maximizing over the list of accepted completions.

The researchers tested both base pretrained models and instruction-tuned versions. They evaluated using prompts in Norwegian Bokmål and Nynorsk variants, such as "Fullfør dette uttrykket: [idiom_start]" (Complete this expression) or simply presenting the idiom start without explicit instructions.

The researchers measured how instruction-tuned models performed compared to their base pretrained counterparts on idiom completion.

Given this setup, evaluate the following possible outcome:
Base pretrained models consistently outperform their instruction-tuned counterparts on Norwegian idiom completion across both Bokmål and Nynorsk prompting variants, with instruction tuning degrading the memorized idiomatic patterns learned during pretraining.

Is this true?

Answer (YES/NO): YES